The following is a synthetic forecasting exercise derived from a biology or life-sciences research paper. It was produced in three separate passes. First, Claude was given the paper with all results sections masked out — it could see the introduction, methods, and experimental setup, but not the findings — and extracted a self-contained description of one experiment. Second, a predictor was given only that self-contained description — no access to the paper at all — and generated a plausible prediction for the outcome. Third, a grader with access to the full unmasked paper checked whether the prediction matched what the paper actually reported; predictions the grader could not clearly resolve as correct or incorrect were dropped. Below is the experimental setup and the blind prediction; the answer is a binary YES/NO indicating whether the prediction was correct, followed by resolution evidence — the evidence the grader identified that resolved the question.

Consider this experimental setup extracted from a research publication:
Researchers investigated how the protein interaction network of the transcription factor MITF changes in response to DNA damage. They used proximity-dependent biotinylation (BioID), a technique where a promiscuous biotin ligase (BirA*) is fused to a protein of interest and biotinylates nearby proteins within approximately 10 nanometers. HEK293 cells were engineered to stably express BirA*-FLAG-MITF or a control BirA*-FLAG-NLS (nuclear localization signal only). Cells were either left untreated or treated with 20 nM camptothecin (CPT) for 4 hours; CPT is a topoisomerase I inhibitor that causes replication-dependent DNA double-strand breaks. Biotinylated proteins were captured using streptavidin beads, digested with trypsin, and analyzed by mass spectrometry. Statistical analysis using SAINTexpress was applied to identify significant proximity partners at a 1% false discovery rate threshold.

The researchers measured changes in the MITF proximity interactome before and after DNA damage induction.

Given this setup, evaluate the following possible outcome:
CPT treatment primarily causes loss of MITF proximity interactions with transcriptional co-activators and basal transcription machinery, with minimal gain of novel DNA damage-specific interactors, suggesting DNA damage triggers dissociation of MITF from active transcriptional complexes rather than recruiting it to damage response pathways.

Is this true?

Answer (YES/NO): NO